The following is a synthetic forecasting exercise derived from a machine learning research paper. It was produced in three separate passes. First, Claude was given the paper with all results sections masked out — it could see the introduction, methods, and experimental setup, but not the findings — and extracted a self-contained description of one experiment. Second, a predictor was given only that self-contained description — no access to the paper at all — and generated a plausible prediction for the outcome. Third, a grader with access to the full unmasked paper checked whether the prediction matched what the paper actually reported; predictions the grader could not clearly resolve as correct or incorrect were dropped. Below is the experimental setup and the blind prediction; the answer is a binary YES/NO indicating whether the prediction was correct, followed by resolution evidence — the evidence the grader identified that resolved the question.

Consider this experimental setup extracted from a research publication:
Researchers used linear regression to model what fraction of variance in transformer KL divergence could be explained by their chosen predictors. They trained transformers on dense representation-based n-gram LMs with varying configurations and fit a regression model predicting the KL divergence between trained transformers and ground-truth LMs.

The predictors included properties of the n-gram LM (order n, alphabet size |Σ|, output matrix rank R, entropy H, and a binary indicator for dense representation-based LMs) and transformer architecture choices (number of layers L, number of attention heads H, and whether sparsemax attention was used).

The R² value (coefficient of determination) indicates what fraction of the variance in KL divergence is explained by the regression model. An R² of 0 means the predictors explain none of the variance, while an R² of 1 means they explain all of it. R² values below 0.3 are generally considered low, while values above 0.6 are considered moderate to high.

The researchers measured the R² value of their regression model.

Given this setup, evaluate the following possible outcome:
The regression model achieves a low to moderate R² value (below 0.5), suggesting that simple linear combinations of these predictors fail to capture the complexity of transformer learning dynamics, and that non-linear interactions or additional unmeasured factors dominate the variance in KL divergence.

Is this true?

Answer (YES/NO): NO